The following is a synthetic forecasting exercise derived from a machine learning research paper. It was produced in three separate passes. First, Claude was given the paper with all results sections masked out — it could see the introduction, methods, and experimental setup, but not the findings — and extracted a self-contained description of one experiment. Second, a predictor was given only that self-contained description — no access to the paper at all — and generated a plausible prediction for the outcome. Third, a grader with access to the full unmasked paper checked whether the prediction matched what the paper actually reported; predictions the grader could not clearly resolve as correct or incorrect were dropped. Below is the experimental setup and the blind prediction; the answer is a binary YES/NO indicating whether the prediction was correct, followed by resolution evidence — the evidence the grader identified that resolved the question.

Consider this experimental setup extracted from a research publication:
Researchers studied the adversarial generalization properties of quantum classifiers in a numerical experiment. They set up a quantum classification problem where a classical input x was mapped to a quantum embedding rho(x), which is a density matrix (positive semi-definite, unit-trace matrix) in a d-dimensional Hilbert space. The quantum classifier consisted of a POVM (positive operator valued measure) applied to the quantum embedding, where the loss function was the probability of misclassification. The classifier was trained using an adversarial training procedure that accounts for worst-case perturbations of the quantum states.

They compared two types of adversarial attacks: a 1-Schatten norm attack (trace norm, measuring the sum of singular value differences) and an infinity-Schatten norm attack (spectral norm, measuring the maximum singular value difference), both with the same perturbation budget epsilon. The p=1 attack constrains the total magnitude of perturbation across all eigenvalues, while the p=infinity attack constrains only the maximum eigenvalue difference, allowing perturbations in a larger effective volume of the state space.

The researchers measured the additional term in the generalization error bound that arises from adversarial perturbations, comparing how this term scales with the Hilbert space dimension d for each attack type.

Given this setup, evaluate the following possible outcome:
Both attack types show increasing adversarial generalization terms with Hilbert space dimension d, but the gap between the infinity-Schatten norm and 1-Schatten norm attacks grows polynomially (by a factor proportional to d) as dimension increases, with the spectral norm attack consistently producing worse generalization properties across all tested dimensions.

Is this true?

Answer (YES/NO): NO